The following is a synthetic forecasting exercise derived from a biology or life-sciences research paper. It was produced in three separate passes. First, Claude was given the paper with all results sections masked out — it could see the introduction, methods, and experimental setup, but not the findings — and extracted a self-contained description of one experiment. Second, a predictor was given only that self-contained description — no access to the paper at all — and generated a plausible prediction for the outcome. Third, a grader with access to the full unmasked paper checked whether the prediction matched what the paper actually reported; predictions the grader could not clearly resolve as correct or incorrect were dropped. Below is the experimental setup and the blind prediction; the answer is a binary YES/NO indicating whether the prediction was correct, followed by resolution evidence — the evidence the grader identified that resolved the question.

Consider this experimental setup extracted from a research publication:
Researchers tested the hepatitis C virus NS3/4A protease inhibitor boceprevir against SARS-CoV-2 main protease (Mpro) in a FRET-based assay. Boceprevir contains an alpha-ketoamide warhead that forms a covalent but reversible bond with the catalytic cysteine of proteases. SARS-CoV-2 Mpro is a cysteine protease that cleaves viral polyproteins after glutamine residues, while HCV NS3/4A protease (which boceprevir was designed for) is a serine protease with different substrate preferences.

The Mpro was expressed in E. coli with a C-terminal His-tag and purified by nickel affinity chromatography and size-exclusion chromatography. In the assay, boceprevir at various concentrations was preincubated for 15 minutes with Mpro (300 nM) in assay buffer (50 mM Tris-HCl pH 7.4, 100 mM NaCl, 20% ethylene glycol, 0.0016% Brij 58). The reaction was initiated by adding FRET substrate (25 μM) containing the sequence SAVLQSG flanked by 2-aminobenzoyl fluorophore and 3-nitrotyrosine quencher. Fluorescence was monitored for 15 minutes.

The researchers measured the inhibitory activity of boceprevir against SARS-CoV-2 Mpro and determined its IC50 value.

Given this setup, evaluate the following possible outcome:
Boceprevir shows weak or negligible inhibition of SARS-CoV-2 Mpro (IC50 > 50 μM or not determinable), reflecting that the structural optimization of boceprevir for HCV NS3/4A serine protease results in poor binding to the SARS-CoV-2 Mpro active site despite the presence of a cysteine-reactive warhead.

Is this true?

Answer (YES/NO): NO